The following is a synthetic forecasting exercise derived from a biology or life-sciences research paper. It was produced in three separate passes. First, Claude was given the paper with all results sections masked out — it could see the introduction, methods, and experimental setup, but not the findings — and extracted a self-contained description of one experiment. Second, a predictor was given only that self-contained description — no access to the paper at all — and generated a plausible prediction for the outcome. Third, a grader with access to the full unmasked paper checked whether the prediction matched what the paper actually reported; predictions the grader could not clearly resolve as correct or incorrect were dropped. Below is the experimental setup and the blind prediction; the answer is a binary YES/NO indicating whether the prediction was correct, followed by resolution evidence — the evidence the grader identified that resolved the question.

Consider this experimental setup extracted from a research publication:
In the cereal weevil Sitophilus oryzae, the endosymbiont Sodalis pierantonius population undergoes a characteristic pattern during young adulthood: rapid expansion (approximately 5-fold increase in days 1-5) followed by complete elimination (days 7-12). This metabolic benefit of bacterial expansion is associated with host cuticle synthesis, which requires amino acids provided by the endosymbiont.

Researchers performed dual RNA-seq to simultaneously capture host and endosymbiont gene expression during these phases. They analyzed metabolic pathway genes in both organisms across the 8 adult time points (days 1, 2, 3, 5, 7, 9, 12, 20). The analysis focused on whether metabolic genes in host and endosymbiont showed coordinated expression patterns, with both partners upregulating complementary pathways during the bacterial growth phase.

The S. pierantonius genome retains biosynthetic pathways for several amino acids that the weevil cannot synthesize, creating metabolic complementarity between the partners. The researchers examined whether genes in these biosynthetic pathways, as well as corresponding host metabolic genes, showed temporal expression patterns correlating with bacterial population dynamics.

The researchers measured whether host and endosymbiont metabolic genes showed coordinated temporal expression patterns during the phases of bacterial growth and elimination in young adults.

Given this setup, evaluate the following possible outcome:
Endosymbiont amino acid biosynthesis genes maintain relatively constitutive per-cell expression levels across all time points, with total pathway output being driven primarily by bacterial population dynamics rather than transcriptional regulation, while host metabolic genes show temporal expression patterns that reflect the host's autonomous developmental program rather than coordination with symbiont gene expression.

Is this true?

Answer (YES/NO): NO